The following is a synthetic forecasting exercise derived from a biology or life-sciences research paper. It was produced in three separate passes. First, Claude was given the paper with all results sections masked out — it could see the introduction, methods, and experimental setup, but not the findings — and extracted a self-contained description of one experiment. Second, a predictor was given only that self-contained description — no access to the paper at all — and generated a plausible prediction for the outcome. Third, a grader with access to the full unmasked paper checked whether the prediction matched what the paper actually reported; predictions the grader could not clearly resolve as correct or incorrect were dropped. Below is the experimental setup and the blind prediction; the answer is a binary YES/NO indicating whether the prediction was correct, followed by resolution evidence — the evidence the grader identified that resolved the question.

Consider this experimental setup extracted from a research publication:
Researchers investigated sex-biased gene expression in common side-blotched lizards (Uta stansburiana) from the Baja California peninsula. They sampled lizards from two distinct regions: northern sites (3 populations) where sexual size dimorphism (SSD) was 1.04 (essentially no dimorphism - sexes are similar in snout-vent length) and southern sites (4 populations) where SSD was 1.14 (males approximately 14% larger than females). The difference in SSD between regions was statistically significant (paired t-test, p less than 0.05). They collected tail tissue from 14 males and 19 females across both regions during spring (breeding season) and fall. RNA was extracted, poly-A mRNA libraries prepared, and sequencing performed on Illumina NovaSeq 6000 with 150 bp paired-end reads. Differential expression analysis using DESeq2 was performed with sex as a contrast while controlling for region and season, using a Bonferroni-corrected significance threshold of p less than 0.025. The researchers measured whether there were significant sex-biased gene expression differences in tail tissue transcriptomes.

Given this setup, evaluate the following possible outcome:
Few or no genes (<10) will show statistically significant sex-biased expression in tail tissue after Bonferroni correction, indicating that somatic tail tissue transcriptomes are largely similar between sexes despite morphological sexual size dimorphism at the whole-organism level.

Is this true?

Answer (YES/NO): YES